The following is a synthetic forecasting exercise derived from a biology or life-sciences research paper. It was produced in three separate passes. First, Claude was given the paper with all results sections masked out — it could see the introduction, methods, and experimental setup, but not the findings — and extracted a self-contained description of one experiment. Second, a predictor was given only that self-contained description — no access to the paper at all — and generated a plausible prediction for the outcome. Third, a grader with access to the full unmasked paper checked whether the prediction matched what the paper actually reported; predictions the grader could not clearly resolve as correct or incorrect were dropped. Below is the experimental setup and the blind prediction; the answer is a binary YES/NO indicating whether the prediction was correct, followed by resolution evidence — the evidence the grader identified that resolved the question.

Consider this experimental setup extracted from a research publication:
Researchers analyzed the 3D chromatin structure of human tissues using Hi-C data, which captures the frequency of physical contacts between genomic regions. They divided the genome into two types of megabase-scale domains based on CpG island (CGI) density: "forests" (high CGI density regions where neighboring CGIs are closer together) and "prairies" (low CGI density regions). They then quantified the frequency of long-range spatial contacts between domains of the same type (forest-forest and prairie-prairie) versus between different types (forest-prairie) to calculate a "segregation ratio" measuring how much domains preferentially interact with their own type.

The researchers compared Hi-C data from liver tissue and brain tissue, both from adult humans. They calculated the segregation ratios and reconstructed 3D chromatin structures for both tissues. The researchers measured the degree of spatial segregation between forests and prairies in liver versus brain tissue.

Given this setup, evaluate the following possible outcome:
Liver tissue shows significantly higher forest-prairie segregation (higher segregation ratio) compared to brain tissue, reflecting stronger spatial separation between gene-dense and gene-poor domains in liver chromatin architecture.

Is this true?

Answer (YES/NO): YES